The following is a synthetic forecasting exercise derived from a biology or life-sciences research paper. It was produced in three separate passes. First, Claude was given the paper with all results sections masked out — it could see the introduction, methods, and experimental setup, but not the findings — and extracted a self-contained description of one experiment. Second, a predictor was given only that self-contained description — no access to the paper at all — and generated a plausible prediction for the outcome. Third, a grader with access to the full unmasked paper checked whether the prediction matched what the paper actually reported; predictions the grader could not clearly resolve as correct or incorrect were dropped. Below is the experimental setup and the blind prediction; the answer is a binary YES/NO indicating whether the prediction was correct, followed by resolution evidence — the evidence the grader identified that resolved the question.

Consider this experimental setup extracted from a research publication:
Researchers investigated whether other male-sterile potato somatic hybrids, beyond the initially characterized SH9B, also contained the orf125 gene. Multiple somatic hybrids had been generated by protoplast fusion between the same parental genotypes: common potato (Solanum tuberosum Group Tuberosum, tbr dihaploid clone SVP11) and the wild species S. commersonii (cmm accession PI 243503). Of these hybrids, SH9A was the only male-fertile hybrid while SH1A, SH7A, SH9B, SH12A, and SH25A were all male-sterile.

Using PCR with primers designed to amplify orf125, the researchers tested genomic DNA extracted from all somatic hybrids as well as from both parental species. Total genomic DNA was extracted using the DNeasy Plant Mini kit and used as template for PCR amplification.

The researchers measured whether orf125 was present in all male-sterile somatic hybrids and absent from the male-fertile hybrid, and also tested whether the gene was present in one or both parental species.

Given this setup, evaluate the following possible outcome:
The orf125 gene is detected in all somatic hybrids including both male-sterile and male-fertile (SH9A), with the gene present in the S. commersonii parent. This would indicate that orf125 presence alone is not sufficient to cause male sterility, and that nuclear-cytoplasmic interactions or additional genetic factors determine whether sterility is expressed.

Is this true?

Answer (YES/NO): NO